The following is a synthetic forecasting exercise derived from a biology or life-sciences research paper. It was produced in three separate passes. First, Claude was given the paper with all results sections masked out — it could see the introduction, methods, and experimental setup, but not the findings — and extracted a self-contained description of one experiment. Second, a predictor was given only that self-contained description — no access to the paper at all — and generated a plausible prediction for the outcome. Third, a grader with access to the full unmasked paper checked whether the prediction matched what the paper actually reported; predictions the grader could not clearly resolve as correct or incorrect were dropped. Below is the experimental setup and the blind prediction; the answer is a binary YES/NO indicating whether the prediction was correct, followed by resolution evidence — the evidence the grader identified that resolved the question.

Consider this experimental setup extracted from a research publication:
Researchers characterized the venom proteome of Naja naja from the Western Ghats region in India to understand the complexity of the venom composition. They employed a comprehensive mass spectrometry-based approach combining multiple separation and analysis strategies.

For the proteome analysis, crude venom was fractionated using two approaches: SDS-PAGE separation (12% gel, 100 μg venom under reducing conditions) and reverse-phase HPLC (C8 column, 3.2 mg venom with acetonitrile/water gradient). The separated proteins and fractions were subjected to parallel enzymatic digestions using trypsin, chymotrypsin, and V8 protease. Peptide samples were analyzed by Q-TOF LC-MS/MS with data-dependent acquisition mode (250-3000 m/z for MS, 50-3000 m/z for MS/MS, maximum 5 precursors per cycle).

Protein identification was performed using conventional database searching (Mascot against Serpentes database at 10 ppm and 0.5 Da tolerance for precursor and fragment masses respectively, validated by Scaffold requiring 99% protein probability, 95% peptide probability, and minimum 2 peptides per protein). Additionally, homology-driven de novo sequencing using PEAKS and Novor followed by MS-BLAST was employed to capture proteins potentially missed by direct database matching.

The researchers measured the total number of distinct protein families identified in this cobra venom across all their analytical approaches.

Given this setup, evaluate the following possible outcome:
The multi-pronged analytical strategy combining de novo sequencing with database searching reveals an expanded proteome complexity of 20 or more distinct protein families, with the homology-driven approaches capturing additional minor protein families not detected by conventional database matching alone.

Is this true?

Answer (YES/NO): NO